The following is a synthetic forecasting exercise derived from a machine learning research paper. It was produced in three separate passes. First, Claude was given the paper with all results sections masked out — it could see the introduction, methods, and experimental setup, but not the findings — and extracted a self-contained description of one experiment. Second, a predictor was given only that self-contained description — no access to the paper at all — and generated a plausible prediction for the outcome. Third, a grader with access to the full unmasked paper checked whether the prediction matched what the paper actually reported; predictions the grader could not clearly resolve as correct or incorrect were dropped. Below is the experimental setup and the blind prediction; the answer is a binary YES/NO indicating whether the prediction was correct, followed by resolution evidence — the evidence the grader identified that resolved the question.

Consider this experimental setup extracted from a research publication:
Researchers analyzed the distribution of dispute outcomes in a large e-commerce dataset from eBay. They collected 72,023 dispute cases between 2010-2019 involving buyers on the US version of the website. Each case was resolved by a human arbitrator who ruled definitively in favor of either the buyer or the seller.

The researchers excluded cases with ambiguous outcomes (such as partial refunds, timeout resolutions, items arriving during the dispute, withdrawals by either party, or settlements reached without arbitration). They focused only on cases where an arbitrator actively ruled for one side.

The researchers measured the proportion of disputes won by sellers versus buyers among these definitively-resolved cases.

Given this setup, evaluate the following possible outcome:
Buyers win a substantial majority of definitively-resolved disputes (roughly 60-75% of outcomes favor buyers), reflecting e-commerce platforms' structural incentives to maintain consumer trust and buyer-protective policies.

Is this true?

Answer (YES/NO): NO